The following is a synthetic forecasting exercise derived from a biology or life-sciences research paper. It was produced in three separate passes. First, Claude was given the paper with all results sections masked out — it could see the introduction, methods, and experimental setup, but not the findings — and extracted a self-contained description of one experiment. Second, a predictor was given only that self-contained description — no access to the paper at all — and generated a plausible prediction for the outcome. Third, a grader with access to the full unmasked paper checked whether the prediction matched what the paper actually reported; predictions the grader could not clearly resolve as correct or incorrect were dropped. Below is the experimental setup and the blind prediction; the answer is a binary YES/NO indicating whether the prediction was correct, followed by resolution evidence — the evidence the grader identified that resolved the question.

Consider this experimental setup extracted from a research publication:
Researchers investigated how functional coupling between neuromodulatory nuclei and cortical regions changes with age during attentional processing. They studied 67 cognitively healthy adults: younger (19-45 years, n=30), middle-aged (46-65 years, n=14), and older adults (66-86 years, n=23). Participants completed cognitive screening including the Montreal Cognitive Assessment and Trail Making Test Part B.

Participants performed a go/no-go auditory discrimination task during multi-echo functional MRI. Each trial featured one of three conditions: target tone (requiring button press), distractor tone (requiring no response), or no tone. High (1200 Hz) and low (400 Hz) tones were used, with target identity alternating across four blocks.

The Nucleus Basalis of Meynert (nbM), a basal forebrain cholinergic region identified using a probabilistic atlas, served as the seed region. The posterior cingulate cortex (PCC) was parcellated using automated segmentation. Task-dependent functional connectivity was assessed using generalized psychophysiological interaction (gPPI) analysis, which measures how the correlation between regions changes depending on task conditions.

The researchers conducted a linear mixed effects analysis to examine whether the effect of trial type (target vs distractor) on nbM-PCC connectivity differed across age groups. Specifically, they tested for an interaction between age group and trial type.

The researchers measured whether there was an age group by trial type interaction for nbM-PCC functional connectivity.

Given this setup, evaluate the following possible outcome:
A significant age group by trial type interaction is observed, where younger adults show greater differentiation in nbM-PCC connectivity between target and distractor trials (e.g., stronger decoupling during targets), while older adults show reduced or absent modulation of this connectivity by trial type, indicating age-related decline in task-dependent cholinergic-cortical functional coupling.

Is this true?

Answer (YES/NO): NO